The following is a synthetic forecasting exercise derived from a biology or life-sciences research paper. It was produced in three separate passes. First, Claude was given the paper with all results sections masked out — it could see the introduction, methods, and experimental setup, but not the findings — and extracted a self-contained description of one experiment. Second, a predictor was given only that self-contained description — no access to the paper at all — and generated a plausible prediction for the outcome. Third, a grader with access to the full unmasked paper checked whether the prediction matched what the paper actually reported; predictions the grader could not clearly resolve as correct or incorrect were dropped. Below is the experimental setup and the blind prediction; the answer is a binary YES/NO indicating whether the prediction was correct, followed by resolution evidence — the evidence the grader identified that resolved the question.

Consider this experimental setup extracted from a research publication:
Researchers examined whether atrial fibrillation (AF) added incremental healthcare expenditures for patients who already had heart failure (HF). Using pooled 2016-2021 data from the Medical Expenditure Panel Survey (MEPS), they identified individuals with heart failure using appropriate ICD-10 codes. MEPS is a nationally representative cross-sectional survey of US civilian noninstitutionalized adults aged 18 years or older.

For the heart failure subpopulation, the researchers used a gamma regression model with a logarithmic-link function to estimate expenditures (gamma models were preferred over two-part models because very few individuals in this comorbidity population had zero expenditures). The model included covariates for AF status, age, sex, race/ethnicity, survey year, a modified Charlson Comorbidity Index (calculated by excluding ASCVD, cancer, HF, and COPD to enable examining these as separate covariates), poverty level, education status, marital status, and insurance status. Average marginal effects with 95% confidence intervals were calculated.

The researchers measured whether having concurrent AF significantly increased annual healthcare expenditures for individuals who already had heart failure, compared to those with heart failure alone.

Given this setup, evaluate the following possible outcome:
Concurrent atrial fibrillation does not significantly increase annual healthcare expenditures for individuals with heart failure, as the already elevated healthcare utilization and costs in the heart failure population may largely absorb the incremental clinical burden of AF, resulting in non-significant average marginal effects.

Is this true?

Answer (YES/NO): YES